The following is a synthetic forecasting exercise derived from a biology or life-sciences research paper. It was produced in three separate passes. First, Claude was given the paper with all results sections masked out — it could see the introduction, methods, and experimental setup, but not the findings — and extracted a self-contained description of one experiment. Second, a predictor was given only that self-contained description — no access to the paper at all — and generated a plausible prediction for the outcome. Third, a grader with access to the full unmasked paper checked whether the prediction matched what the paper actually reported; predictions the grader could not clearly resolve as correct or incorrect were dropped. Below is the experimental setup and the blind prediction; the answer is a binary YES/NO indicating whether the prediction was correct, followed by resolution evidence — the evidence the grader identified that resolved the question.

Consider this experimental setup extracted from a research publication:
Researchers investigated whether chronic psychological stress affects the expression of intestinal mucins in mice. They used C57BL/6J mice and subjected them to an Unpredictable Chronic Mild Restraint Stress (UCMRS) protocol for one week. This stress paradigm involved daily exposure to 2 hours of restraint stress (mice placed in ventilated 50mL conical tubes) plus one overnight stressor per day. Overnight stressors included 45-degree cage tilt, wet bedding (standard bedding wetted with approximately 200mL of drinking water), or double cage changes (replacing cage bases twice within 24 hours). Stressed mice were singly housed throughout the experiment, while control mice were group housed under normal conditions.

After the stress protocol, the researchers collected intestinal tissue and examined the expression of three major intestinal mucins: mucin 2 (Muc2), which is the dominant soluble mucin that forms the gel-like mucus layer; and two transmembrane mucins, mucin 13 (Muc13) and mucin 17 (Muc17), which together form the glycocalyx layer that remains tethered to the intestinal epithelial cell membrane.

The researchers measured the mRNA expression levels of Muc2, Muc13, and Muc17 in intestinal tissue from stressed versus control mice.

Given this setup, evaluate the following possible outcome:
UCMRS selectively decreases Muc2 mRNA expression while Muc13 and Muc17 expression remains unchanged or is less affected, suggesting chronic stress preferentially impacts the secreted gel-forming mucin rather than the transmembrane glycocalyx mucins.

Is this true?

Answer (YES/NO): NO